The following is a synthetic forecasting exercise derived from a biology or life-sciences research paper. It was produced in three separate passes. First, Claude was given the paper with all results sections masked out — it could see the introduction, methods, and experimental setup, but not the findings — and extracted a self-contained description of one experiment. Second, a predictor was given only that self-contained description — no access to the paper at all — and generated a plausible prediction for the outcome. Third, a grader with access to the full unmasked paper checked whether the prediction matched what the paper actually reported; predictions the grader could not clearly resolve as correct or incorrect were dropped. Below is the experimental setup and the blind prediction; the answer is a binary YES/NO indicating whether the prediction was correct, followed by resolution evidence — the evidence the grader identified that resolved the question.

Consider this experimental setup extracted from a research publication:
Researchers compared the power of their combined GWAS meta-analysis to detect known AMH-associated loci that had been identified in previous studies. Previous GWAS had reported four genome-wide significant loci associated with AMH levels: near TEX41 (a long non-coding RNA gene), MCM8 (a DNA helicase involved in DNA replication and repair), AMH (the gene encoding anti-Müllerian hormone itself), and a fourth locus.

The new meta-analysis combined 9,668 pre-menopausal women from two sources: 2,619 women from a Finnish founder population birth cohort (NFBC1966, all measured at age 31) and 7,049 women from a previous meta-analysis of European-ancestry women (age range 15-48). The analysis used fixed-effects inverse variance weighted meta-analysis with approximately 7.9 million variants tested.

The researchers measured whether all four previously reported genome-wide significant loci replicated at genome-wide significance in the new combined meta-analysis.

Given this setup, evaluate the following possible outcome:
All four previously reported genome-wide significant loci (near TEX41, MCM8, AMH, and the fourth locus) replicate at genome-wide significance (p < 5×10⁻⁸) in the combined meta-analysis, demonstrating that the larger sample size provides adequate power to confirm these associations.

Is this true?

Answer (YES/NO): NO